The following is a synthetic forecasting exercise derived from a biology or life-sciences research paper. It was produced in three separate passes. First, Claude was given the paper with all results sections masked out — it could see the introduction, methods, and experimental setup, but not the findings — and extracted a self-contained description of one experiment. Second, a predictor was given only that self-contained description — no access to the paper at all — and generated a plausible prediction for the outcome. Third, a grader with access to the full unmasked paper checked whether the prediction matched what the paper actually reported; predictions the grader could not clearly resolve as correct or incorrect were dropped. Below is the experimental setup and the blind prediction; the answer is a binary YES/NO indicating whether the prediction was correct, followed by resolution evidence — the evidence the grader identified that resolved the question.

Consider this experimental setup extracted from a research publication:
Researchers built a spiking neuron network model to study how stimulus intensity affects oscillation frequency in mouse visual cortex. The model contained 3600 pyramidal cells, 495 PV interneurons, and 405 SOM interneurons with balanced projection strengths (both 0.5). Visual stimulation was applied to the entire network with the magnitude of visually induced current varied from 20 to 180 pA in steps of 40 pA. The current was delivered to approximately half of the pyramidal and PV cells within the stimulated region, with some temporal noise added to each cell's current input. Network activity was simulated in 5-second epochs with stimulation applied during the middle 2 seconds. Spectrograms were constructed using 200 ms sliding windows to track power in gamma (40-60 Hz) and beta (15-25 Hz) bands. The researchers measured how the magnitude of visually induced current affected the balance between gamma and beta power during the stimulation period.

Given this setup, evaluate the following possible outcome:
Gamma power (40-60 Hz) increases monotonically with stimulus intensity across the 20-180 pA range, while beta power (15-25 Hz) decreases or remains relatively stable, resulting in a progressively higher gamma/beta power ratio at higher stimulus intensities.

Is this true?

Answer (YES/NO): NO